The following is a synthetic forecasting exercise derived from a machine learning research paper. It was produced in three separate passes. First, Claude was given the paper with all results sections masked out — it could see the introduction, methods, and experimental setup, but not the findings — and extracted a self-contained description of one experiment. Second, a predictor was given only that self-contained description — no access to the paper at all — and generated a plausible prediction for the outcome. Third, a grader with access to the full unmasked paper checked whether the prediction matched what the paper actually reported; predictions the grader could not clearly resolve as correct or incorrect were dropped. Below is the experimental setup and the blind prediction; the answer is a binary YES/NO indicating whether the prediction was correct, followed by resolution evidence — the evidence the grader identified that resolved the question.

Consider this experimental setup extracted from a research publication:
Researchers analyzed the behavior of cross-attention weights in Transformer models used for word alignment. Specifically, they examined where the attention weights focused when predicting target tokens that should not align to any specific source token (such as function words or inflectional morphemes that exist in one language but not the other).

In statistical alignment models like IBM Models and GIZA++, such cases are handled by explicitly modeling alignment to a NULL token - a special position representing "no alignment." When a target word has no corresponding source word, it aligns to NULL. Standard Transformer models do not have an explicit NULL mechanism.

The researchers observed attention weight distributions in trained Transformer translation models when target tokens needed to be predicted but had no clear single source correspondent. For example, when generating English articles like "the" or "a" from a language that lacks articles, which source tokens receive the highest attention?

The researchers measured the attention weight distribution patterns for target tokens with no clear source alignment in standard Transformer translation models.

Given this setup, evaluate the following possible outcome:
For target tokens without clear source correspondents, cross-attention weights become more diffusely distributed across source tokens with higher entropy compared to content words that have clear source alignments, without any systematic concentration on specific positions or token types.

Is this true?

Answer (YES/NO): NO